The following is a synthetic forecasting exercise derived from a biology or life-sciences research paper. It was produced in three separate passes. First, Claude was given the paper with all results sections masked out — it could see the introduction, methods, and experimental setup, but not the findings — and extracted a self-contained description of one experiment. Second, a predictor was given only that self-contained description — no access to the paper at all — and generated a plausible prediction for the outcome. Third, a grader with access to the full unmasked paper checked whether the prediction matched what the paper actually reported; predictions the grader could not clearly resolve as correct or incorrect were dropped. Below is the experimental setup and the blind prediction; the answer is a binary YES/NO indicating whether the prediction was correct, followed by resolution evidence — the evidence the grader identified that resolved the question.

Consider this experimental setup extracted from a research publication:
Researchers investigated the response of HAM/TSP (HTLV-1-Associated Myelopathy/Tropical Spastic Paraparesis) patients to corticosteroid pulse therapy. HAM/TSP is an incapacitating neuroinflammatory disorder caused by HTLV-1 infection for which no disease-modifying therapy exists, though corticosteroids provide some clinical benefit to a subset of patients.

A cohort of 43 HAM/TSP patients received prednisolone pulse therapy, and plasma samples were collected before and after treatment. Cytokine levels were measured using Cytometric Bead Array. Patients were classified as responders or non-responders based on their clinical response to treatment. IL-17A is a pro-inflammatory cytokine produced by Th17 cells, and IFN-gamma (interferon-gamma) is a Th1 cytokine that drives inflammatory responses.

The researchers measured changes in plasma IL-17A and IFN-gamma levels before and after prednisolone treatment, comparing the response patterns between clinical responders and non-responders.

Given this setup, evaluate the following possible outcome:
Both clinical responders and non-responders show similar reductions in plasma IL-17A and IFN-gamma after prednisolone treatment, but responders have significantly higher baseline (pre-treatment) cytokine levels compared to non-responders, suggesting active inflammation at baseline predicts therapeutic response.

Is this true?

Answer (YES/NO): NO